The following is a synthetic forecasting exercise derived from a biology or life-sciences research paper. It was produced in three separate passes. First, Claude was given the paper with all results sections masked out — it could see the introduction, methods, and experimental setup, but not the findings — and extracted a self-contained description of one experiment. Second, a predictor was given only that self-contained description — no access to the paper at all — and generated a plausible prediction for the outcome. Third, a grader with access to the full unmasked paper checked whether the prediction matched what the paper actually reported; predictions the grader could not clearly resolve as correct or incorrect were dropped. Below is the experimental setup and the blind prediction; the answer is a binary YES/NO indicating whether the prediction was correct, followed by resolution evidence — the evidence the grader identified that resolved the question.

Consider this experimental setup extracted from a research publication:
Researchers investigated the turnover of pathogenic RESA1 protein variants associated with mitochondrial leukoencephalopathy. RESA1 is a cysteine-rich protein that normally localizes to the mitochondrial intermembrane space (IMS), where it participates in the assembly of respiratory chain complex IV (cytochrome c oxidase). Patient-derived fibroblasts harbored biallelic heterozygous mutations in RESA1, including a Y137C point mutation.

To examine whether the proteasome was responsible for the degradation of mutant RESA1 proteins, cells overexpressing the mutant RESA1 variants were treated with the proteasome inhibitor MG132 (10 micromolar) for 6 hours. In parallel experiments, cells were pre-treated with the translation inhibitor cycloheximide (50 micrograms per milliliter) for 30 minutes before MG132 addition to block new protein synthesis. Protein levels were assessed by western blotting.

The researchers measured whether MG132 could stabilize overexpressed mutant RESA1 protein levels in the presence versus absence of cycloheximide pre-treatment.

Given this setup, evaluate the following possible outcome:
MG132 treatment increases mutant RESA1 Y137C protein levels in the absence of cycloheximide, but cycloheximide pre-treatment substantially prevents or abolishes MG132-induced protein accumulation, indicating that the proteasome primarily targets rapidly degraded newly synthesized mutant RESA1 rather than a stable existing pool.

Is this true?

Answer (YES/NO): YES